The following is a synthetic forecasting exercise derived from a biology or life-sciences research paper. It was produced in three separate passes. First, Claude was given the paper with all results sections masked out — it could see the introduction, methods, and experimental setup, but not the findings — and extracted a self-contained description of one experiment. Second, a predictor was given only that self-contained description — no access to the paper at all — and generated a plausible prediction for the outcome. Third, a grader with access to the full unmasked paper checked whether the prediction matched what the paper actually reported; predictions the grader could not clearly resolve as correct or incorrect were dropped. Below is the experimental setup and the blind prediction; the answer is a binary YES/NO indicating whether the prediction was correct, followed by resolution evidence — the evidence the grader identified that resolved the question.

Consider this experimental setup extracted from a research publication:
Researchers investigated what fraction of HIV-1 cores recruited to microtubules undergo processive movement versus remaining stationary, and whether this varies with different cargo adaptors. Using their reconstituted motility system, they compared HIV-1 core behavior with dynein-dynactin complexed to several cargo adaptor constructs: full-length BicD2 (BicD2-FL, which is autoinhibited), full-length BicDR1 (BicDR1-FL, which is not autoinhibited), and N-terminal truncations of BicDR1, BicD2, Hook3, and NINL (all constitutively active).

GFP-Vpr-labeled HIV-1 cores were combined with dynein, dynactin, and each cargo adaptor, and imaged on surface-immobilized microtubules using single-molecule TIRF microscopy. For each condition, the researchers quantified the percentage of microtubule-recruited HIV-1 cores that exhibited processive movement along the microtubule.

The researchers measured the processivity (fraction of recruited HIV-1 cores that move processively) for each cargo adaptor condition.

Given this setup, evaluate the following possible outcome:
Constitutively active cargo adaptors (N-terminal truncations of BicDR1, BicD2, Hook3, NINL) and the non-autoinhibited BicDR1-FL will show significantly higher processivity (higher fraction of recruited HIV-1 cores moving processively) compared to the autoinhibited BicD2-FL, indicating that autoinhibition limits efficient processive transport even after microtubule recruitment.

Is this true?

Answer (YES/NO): YES